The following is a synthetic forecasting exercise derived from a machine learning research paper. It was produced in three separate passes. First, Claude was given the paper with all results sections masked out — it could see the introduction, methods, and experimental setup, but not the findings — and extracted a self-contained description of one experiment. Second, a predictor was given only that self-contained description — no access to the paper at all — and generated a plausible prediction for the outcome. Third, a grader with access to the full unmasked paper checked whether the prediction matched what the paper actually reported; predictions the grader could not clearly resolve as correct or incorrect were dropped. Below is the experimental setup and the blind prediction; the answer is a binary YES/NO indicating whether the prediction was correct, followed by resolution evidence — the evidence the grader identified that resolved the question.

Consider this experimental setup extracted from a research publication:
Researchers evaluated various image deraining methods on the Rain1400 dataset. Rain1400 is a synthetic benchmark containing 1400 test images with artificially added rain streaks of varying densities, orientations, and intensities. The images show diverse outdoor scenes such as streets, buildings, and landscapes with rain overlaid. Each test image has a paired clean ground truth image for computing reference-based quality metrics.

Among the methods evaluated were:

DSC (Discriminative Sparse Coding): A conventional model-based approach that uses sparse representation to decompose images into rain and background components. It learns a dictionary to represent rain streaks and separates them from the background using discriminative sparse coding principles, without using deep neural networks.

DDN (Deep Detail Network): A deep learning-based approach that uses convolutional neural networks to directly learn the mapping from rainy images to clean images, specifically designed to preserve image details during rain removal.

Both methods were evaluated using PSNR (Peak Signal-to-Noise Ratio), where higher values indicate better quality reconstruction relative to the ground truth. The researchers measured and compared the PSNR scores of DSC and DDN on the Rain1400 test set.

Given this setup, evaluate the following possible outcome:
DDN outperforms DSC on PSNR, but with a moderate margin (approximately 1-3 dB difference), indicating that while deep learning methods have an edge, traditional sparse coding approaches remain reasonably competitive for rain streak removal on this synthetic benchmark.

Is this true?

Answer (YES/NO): NO